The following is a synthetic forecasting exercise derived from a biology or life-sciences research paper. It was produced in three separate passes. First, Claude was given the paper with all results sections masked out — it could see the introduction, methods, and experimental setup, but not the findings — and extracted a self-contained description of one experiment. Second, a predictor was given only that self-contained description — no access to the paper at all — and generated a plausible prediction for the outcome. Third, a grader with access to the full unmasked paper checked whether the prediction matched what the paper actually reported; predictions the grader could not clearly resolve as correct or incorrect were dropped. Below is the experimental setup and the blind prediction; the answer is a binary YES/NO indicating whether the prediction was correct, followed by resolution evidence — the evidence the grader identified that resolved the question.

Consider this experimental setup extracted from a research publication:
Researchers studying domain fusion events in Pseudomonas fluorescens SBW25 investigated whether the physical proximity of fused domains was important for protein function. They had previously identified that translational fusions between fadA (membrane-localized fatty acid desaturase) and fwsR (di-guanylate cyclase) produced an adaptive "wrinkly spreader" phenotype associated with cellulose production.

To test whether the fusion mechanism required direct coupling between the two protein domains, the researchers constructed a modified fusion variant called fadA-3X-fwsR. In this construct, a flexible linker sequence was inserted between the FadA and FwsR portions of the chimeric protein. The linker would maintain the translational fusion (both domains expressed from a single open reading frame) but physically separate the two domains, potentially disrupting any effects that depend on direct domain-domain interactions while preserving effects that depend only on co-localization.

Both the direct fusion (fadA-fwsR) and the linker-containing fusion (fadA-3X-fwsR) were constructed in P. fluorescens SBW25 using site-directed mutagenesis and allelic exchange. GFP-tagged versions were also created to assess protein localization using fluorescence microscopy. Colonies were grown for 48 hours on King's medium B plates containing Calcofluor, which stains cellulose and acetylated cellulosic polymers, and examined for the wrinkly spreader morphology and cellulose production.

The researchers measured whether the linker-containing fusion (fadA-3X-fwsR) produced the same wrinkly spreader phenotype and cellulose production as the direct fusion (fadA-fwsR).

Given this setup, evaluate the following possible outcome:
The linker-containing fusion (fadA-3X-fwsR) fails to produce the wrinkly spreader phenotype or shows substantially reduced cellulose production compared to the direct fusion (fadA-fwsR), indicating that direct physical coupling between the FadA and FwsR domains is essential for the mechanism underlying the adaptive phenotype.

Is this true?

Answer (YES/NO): YES